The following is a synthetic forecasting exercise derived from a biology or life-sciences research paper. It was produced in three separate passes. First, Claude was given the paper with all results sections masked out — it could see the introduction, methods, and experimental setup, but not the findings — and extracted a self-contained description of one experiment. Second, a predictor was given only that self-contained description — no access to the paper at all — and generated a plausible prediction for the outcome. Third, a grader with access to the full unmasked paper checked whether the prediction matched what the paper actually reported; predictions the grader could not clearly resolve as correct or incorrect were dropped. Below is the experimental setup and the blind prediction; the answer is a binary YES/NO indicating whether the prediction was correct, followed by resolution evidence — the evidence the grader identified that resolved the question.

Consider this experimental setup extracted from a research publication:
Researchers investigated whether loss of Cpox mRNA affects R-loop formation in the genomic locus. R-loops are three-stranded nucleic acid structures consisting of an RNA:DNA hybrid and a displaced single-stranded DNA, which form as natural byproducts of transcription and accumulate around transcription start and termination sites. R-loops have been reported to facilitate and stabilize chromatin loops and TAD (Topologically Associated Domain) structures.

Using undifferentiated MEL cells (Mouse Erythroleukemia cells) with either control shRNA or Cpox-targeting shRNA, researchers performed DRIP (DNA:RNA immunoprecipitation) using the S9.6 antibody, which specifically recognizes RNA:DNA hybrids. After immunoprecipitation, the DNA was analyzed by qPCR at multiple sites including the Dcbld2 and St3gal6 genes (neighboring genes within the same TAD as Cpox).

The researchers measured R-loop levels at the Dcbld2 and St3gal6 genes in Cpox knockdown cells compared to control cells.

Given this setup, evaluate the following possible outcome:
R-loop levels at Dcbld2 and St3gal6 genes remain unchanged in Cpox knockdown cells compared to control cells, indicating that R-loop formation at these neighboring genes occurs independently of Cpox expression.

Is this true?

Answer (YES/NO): NO